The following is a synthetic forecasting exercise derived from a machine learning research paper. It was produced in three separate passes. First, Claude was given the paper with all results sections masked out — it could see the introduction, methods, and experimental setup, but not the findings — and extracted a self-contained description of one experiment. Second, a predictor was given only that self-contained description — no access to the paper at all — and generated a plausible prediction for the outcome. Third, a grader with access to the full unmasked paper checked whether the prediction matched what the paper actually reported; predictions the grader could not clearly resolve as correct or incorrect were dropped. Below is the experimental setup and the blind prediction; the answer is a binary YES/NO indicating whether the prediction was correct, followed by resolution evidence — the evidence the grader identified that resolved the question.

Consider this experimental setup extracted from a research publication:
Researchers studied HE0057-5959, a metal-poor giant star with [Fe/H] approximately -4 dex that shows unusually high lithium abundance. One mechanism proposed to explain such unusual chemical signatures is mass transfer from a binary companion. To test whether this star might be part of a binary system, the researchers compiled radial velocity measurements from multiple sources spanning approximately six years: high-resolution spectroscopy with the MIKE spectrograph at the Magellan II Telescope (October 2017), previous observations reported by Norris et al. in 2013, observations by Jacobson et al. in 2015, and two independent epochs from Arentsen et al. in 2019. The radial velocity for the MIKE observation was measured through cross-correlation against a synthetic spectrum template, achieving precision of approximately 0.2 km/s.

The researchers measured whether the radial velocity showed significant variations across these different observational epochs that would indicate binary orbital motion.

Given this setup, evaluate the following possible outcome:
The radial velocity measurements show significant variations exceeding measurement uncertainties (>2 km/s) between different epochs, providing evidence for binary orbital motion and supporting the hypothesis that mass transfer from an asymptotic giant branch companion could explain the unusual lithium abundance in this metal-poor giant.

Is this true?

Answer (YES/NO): NO